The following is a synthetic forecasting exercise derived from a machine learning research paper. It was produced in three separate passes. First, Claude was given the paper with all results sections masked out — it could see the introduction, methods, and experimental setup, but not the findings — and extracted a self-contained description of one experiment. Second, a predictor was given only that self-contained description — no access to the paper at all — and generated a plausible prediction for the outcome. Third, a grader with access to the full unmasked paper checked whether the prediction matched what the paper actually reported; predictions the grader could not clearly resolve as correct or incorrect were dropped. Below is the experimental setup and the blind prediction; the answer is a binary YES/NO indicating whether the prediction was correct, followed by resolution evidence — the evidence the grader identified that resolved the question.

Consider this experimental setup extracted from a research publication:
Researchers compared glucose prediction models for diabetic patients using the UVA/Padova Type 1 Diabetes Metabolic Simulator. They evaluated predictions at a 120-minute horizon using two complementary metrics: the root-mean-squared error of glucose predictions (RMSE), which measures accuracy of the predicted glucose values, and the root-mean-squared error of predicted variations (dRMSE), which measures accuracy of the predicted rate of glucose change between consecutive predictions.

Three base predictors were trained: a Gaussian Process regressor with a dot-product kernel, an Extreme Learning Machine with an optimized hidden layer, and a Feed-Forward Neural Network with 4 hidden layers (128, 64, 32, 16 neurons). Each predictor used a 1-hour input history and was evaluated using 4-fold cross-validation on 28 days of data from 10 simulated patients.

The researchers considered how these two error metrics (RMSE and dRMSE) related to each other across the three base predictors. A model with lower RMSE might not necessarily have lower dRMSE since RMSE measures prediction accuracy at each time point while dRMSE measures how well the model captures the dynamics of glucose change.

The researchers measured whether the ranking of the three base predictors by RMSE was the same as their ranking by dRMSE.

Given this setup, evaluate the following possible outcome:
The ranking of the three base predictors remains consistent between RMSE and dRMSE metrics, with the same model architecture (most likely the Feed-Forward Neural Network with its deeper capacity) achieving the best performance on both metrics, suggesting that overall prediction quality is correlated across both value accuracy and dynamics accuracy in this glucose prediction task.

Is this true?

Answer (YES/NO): NO